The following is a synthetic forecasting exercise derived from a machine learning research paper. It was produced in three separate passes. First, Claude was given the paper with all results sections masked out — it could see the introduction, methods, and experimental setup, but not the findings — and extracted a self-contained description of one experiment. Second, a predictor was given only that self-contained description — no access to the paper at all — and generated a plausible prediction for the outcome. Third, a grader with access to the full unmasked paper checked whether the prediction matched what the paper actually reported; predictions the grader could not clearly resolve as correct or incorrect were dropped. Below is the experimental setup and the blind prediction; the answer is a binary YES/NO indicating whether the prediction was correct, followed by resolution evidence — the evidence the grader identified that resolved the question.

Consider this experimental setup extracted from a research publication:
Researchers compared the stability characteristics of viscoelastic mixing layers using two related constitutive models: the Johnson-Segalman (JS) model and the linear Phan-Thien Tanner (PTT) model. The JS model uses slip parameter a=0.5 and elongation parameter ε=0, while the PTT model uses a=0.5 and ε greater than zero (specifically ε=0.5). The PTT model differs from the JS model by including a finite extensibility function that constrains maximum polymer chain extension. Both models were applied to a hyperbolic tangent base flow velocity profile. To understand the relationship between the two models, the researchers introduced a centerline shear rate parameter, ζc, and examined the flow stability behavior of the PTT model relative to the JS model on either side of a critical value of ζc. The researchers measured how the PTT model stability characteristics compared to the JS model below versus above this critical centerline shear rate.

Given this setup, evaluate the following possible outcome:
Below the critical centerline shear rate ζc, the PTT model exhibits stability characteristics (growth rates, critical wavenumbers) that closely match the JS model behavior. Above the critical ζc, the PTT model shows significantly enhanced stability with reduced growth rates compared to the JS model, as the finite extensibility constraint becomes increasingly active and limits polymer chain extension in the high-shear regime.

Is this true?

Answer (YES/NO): YES